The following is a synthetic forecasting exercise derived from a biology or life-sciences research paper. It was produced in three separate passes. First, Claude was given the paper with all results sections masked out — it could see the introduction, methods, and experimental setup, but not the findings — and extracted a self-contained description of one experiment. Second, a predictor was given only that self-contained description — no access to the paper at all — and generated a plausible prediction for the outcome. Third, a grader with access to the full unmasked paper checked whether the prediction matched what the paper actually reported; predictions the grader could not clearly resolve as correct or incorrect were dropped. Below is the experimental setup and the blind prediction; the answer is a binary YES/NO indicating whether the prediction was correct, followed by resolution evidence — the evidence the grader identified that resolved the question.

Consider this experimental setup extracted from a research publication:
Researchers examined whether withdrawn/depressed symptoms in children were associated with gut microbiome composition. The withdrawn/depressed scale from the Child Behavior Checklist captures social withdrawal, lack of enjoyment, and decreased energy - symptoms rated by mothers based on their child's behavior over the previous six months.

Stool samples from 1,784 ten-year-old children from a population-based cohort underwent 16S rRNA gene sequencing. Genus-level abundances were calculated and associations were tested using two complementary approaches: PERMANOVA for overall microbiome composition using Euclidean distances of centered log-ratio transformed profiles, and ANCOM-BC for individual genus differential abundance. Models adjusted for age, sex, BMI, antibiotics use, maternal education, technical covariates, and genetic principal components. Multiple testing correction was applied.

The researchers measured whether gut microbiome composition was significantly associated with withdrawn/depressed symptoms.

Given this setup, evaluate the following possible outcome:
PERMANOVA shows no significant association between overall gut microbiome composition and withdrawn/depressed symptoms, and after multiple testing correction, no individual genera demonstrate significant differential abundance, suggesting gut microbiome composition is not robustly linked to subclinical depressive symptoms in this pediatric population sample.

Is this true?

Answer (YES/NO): YES